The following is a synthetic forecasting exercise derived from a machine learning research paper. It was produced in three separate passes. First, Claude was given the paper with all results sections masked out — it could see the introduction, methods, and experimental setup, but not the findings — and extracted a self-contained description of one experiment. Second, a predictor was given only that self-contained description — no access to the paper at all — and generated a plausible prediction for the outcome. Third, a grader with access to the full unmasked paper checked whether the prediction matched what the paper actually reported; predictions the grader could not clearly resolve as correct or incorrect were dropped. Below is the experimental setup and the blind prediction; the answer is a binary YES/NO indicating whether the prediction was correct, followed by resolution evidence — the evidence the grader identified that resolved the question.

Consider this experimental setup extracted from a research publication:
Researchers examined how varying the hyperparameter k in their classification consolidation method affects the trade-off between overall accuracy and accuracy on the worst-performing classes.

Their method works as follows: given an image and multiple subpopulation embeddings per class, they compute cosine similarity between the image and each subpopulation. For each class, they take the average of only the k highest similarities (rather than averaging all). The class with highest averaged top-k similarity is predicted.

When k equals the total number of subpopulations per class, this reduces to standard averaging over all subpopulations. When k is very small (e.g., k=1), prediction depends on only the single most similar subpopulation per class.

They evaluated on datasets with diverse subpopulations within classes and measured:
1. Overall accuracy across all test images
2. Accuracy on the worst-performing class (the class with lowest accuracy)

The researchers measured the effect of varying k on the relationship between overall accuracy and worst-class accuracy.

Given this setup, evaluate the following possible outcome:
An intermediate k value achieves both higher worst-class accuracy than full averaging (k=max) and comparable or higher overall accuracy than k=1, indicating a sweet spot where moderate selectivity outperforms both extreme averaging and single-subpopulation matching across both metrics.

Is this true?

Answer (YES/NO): YES